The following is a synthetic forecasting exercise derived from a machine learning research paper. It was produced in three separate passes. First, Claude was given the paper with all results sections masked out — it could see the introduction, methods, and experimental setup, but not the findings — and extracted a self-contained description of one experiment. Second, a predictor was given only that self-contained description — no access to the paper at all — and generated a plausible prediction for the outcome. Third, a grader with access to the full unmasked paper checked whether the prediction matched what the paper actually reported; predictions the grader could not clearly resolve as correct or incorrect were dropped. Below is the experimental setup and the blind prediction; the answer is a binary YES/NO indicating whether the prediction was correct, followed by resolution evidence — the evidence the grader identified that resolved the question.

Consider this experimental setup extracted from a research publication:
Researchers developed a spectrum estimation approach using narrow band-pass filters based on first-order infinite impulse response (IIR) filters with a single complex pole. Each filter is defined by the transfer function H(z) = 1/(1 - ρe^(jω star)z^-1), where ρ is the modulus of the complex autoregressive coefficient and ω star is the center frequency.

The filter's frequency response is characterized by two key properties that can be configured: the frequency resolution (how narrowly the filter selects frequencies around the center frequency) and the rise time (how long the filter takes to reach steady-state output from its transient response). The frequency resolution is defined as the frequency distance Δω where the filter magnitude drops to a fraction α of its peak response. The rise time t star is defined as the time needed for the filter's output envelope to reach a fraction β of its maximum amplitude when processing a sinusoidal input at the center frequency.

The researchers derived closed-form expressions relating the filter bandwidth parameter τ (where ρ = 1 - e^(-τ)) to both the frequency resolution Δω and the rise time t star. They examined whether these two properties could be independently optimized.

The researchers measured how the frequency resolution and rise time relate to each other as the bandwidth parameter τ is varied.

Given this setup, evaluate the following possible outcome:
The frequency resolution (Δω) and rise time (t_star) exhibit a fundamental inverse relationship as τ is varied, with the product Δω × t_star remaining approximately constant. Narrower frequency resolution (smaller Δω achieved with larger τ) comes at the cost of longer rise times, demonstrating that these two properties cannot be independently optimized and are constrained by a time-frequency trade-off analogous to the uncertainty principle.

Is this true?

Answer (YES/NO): NO